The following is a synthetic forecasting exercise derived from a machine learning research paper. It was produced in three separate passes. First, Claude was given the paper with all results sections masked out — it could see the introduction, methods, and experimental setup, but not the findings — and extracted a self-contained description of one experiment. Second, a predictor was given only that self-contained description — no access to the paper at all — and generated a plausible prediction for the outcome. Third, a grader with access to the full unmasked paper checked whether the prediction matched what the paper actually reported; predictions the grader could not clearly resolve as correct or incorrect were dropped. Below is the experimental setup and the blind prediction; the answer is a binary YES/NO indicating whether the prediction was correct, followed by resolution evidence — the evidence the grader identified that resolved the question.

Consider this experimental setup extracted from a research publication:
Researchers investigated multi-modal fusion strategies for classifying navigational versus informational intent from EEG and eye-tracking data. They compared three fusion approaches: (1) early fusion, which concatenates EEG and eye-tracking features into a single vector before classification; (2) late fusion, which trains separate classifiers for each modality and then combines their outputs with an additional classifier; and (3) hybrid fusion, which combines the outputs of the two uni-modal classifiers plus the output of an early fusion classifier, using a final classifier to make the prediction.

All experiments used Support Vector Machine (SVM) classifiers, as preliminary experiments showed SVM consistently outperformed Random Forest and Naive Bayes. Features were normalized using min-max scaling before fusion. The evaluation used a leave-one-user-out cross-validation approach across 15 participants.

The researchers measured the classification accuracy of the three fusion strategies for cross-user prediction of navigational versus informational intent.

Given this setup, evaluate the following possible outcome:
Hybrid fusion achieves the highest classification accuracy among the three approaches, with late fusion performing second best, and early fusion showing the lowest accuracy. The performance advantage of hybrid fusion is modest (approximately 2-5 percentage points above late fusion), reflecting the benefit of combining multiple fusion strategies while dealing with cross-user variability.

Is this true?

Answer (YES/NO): NO